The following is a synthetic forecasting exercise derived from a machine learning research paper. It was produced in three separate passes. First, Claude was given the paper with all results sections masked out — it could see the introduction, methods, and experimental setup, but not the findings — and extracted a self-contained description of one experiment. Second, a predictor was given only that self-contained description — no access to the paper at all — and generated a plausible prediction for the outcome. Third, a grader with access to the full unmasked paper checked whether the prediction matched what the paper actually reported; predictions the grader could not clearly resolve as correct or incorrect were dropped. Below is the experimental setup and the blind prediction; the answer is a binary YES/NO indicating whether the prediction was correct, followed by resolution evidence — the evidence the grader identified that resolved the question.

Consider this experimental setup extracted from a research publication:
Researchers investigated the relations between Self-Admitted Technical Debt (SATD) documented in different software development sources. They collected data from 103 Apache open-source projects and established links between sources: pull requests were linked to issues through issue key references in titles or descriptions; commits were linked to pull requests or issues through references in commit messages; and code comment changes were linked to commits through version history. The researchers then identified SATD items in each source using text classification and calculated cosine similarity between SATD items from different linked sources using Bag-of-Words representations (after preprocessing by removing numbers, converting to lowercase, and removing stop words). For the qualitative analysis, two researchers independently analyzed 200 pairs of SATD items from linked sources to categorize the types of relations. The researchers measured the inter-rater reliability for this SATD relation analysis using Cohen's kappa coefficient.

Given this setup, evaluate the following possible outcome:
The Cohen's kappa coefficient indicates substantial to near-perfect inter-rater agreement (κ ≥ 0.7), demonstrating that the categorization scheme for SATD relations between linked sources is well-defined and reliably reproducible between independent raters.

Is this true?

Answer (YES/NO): YES